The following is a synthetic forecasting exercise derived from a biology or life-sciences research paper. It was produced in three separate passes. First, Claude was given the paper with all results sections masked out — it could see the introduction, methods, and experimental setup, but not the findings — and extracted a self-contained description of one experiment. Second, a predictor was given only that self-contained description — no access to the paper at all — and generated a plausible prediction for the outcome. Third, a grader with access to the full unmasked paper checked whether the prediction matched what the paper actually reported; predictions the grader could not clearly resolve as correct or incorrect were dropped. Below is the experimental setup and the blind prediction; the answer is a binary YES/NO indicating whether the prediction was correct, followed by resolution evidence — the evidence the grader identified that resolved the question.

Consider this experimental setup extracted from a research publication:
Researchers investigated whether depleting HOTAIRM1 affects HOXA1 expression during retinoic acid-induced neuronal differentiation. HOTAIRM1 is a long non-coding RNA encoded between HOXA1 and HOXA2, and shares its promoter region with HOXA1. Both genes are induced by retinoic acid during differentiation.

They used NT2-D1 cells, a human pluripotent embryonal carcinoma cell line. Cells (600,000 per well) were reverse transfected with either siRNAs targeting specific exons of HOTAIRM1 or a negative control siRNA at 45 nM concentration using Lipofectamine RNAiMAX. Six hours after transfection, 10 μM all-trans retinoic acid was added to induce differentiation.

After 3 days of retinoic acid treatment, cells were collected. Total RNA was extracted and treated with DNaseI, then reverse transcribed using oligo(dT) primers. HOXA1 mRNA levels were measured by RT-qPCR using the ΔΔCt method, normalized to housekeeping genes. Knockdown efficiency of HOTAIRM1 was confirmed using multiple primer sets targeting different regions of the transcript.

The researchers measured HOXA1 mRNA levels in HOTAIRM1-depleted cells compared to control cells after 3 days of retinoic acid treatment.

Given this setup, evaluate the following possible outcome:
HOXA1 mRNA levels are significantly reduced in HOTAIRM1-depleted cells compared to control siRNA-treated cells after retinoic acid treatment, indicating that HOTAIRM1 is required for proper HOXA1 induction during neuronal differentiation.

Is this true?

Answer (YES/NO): NO